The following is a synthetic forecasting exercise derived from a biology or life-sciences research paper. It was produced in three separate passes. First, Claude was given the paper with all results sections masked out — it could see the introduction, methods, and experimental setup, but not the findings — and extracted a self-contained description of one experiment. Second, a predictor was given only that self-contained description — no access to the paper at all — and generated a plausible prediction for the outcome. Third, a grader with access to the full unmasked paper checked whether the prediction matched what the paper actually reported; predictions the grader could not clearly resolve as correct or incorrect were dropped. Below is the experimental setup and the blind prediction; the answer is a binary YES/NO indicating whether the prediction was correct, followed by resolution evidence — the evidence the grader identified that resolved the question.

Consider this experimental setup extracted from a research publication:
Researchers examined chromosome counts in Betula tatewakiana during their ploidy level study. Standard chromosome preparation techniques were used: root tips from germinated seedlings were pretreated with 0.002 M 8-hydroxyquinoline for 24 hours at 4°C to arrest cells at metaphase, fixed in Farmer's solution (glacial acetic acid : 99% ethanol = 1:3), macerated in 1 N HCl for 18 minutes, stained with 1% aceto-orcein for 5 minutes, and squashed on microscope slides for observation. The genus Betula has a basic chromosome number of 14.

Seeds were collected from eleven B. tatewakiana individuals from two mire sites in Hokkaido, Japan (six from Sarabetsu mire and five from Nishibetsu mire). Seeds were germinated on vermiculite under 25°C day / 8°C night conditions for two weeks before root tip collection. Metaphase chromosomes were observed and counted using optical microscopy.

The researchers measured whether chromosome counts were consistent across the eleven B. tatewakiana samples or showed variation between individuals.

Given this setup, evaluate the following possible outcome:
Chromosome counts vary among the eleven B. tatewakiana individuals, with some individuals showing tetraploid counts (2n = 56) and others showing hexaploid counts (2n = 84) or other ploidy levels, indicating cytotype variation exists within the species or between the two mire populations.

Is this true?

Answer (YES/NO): NO